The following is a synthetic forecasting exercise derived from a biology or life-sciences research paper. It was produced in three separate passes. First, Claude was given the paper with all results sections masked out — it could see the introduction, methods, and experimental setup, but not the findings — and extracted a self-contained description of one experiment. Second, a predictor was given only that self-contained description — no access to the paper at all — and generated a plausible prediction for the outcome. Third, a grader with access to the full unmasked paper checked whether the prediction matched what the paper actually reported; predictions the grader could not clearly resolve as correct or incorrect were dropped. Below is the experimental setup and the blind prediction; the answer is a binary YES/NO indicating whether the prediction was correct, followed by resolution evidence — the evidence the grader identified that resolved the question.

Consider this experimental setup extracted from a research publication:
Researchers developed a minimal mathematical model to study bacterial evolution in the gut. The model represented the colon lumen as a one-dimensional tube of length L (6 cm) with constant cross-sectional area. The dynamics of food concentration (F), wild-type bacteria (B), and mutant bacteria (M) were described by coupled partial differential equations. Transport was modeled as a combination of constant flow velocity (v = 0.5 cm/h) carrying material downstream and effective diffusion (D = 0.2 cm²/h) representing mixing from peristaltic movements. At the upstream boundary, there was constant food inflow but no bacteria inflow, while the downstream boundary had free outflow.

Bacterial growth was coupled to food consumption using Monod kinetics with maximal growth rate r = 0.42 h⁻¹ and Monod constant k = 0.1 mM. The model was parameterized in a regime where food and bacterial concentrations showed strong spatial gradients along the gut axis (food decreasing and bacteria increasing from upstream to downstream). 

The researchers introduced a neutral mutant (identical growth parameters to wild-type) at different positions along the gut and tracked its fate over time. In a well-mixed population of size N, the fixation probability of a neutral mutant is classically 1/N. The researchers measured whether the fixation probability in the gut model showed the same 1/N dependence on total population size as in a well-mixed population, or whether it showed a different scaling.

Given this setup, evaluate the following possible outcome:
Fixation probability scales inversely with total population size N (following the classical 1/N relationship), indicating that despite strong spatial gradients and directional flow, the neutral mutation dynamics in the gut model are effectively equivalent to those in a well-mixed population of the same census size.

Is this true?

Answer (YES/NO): NO